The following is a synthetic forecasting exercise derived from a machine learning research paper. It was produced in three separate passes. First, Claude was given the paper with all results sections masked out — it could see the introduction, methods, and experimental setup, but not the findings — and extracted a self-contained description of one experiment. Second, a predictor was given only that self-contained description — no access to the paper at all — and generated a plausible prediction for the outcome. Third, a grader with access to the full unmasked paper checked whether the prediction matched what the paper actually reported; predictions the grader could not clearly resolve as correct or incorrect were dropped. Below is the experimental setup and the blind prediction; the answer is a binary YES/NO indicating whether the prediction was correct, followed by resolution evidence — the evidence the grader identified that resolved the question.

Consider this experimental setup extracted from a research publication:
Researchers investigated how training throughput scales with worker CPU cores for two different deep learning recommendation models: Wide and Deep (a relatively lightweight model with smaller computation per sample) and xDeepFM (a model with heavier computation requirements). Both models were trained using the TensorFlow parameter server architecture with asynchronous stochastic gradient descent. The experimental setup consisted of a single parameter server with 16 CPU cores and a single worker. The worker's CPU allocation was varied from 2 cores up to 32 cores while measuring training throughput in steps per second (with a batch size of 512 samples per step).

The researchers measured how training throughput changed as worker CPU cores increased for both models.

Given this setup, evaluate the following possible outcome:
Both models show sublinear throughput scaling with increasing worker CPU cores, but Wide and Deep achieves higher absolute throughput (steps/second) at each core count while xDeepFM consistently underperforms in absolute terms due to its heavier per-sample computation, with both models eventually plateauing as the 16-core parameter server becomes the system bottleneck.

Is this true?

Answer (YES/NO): NO